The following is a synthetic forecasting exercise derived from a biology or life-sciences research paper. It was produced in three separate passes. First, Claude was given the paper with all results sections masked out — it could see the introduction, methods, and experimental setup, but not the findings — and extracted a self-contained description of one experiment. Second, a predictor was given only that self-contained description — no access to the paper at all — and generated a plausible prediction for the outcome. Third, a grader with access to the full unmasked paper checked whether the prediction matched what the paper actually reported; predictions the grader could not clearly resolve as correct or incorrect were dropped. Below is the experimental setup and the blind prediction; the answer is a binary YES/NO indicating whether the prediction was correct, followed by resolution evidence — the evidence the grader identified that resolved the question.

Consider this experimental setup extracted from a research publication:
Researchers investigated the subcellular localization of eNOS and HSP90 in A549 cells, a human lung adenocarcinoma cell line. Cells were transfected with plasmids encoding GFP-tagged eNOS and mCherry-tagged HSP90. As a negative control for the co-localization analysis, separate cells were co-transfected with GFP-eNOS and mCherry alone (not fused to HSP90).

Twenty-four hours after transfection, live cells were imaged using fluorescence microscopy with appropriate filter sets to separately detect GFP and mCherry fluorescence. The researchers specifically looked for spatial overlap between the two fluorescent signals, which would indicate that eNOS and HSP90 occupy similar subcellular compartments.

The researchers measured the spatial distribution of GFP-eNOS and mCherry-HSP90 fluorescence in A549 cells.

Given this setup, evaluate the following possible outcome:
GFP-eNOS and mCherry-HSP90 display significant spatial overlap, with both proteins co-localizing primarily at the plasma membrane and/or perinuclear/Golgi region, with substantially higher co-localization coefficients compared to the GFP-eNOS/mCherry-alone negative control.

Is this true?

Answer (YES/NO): NO